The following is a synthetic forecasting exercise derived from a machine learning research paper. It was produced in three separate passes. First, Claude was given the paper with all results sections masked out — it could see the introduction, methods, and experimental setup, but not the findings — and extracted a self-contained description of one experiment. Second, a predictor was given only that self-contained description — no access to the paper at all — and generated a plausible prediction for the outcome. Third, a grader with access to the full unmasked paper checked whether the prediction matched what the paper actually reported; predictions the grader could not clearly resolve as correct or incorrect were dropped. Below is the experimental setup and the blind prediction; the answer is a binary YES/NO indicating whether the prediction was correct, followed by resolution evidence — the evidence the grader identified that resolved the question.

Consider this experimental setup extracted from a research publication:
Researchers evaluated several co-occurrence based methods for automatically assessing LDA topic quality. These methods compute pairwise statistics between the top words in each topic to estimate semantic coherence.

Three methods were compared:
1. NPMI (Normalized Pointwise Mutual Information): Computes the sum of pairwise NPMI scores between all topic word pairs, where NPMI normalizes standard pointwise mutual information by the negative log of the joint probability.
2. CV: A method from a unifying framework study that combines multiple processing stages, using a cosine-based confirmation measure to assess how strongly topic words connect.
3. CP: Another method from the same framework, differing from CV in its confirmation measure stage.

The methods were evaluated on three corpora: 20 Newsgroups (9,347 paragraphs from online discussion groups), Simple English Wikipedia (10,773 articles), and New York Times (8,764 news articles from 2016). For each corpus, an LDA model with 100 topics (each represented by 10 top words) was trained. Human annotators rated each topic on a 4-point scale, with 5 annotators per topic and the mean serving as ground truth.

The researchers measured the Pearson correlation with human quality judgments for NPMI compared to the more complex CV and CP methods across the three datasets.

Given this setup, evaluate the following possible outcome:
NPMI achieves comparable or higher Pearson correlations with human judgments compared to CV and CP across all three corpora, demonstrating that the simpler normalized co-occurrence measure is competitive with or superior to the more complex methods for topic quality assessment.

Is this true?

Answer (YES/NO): YES